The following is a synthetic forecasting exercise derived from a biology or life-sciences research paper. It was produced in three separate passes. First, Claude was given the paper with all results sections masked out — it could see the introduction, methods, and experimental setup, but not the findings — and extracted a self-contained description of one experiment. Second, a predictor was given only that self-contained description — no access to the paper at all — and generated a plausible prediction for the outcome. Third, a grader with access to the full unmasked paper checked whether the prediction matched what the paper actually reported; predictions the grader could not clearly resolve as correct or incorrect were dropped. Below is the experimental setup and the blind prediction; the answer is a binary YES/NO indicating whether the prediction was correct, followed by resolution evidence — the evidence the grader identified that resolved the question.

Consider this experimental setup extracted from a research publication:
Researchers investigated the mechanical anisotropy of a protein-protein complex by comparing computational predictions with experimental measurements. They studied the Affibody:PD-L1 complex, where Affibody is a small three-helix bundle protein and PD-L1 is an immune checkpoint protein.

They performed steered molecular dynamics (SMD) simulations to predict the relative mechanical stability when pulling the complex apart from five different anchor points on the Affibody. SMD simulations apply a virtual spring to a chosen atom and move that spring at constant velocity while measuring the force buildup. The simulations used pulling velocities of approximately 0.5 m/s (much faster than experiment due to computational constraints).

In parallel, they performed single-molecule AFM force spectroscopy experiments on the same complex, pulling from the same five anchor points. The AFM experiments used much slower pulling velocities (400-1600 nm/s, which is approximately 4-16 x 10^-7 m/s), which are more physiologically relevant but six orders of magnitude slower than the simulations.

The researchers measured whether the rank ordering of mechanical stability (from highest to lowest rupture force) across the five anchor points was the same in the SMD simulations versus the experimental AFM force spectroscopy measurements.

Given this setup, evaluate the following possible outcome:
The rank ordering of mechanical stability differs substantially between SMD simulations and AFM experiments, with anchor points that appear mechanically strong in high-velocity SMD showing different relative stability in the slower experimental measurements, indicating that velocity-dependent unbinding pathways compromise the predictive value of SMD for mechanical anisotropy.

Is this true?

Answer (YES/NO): NO